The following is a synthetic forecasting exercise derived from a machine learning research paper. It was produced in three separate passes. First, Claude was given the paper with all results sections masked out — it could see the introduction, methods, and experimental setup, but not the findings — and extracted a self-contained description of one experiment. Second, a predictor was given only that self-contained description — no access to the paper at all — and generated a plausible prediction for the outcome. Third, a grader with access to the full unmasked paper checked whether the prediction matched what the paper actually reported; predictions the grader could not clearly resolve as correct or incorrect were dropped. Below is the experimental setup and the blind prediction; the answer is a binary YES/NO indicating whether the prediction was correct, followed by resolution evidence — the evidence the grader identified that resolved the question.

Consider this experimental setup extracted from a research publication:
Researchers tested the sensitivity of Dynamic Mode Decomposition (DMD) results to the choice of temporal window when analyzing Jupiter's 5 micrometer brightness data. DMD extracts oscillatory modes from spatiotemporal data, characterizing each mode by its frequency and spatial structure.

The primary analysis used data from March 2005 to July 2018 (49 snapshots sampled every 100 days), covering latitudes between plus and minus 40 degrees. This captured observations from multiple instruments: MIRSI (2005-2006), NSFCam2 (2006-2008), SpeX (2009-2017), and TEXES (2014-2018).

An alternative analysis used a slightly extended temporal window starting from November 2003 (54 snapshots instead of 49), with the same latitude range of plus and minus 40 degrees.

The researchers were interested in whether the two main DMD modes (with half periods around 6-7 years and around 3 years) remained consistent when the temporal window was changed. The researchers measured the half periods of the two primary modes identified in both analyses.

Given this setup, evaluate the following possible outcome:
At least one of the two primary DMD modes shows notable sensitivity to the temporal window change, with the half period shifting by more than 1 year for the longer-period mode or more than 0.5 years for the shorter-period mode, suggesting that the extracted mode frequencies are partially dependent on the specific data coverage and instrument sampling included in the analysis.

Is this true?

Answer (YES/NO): NO